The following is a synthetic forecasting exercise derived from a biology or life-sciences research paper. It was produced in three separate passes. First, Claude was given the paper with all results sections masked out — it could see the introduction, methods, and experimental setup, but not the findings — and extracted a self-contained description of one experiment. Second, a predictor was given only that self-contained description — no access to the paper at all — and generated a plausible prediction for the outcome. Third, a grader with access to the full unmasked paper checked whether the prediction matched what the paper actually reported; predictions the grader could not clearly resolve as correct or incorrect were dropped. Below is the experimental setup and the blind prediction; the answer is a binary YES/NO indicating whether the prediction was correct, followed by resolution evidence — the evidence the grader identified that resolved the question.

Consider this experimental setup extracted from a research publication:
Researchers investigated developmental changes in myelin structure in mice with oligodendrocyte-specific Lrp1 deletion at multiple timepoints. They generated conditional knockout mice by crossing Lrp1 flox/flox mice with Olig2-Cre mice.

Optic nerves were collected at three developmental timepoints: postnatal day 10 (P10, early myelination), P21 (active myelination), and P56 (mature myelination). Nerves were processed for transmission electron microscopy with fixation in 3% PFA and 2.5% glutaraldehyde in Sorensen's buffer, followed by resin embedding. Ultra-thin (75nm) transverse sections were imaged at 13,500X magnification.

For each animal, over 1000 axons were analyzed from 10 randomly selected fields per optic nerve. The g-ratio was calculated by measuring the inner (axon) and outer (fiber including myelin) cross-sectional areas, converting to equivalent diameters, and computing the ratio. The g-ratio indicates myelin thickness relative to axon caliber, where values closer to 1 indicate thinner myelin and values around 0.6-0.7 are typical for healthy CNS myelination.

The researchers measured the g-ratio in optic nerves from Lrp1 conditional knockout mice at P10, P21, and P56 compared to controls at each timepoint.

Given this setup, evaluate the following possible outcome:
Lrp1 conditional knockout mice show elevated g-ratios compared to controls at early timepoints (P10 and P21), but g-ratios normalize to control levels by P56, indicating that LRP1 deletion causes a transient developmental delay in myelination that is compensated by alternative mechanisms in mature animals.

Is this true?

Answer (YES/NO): NO